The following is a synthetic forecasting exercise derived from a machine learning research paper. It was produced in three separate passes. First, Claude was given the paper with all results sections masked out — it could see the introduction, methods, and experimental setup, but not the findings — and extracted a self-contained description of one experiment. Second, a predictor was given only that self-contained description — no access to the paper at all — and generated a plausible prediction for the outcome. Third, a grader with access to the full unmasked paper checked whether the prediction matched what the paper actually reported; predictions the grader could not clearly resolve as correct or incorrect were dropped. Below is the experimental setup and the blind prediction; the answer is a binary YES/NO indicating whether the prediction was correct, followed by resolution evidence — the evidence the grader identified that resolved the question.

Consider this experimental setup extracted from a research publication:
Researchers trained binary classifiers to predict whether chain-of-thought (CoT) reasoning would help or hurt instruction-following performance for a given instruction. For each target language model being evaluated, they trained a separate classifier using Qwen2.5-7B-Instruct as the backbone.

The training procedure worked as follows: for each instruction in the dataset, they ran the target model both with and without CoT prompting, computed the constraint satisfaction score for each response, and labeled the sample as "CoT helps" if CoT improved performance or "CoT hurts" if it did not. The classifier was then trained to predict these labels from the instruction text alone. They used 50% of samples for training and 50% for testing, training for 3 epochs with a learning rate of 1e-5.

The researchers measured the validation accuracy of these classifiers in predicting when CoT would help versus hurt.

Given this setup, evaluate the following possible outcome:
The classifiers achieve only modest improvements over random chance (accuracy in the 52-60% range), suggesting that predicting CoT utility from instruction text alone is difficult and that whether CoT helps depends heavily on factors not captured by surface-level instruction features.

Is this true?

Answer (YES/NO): NO